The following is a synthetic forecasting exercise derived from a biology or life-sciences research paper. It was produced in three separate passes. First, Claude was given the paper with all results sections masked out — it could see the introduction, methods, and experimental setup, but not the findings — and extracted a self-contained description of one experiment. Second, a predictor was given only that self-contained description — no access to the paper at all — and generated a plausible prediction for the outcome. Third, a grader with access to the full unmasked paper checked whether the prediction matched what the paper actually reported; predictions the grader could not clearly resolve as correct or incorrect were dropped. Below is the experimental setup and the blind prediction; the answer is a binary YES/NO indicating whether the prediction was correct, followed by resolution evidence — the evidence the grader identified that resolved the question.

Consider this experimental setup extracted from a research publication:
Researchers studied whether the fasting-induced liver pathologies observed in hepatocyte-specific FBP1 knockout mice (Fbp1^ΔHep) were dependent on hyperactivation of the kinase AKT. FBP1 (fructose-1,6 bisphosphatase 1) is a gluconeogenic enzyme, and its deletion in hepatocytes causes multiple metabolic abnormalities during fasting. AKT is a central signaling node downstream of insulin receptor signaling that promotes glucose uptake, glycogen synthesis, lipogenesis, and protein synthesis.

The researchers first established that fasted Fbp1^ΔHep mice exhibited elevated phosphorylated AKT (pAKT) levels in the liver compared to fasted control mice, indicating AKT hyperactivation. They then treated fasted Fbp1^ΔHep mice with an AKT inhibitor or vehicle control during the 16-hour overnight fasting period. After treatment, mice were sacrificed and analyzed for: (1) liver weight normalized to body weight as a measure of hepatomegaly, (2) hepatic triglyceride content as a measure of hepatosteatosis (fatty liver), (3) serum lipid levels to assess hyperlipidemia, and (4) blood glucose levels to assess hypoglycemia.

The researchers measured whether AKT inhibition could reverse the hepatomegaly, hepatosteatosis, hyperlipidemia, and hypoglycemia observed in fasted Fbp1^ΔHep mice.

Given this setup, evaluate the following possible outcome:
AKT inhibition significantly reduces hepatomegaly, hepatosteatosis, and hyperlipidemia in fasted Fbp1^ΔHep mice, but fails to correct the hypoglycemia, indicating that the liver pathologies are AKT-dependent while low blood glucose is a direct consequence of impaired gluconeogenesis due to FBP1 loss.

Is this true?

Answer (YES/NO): YES